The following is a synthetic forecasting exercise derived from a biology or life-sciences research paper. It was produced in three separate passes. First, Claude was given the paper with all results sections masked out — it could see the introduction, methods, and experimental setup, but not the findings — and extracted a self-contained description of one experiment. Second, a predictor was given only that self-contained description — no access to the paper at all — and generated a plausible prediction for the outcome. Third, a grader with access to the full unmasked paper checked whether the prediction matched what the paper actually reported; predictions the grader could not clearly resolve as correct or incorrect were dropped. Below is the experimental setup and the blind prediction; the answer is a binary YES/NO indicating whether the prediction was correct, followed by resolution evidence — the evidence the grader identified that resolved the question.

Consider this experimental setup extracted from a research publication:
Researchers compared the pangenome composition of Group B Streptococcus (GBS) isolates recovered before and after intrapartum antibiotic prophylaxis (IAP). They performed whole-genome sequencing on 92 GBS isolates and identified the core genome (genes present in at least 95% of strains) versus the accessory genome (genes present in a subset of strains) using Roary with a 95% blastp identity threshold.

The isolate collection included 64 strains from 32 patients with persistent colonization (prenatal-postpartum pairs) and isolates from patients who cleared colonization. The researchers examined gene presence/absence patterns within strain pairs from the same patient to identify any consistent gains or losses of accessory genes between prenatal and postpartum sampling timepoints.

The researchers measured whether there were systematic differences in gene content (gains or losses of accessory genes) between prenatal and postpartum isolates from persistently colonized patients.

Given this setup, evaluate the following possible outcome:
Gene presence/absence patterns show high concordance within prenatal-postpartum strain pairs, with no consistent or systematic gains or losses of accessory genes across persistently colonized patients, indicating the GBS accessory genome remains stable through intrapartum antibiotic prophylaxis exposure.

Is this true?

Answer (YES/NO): YES